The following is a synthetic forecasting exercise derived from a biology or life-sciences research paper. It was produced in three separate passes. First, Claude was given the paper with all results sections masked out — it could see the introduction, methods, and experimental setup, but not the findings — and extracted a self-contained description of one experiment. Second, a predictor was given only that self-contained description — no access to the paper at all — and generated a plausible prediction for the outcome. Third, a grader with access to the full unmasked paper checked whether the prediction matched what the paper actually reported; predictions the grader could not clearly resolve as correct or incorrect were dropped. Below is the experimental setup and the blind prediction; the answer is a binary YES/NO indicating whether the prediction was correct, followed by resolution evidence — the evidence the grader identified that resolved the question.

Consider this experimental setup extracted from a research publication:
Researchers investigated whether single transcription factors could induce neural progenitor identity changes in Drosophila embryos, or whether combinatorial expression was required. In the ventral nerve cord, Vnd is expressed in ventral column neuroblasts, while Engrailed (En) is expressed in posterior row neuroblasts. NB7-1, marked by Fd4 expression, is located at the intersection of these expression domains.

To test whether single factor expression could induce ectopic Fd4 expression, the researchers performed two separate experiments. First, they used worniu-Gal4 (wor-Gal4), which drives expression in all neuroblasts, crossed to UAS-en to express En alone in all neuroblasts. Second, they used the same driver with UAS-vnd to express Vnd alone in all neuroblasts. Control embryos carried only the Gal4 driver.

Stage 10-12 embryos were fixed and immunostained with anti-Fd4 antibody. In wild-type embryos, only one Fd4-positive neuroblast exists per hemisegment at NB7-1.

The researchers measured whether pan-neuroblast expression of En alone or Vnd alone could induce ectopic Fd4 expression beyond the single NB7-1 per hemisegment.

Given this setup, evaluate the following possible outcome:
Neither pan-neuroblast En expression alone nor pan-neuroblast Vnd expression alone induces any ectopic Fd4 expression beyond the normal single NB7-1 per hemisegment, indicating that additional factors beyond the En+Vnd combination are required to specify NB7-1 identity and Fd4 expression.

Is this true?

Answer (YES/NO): NO